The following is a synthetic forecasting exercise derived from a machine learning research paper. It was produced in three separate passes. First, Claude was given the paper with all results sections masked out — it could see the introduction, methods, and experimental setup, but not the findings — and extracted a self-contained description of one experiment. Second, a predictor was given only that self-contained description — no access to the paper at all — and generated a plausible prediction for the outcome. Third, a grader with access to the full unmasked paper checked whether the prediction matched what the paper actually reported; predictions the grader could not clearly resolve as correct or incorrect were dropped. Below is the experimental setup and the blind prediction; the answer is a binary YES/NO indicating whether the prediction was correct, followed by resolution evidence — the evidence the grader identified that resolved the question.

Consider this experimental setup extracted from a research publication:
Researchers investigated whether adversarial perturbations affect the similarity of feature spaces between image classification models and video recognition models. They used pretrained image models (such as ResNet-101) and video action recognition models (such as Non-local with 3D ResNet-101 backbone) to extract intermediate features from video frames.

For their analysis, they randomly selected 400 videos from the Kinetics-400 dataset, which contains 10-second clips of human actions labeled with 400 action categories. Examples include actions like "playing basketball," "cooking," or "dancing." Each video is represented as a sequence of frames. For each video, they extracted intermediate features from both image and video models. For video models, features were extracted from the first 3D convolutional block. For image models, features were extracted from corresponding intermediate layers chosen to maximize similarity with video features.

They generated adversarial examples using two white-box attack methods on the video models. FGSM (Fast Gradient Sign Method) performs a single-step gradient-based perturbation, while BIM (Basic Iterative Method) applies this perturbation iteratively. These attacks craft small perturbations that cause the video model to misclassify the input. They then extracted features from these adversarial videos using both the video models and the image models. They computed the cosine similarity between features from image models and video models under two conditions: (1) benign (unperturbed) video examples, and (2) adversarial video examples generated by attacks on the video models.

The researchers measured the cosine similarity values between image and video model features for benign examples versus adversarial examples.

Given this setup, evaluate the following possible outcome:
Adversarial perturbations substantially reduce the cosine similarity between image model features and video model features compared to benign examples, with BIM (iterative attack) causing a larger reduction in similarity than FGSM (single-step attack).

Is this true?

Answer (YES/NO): NO